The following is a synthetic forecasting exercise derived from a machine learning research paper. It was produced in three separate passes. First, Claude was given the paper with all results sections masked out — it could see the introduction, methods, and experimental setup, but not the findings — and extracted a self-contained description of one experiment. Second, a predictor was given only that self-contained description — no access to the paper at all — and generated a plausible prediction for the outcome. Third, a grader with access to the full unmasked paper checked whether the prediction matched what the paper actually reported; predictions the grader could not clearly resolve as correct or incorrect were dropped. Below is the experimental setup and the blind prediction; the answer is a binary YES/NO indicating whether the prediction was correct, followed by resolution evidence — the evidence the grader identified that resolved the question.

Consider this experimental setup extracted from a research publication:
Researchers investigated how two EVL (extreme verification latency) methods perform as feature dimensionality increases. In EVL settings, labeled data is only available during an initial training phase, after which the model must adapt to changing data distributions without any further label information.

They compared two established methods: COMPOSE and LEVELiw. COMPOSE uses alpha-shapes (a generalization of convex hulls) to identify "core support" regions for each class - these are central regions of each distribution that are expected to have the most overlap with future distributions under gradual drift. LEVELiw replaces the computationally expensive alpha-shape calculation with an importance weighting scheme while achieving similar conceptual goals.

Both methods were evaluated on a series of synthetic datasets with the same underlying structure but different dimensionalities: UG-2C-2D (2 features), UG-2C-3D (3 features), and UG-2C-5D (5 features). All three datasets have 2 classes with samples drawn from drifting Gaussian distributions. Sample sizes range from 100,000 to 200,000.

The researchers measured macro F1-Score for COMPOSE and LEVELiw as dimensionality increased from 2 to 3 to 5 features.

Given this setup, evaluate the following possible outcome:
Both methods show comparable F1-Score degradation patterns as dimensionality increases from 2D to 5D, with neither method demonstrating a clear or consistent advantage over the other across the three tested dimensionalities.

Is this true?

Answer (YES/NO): NO